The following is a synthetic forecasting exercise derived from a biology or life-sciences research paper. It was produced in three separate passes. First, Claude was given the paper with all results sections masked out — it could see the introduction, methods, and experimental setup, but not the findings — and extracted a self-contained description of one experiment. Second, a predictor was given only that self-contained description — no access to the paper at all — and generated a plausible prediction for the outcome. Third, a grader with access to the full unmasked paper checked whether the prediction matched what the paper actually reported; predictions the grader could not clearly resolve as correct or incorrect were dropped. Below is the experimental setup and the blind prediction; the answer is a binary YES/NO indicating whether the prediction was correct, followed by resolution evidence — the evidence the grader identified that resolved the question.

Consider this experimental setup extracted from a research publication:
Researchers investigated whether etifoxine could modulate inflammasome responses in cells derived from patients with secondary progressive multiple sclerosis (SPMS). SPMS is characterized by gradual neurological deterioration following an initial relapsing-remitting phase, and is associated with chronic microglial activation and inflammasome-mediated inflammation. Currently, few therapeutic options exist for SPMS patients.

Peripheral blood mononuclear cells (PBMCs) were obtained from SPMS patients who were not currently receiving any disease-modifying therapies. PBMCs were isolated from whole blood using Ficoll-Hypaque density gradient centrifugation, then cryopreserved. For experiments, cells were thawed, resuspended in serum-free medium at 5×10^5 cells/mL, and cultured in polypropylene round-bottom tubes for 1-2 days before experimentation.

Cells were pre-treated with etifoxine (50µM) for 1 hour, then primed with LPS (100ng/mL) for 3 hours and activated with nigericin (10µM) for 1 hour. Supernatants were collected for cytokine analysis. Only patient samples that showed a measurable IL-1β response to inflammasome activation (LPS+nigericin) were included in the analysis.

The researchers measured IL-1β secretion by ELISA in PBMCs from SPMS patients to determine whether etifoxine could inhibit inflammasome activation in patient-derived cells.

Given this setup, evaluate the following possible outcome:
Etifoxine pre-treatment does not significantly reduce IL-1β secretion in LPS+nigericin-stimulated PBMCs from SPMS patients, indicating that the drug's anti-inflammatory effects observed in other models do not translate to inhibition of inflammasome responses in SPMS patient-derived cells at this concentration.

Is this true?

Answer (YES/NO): NO